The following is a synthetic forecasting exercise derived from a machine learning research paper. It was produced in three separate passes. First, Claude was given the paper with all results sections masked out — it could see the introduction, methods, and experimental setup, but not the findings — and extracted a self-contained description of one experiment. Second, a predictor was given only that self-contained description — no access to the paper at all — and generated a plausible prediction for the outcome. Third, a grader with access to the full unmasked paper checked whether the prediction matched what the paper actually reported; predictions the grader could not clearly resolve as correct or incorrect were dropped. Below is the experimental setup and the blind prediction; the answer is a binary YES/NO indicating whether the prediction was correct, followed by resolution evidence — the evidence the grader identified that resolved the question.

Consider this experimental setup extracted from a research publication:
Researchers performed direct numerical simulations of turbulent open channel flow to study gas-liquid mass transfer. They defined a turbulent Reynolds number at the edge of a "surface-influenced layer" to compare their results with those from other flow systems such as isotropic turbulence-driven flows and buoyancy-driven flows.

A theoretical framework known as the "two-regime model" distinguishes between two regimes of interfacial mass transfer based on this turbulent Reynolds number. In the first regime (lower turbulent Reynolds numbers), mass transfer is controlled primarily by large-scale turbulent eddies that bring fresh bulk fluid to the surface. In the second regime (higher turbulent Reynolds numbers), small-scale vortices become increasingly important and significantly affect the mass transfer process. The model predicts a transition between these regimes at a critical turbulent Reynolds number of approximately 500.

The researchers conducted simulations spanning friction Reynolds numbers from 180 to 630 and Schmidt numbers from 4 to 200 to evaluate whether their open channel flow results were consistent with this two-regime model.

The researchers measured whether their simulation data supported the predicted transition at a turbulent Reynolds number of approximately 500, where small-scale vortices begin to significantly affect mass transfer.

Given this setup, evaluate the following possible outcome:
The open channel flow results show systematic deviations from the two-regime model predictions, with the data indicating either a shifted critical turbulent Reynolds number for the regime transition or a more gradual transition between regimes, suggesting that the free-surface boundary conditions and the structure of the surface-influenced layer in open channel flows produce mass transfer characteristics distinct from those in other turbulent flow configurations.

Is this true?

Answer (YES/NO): NO